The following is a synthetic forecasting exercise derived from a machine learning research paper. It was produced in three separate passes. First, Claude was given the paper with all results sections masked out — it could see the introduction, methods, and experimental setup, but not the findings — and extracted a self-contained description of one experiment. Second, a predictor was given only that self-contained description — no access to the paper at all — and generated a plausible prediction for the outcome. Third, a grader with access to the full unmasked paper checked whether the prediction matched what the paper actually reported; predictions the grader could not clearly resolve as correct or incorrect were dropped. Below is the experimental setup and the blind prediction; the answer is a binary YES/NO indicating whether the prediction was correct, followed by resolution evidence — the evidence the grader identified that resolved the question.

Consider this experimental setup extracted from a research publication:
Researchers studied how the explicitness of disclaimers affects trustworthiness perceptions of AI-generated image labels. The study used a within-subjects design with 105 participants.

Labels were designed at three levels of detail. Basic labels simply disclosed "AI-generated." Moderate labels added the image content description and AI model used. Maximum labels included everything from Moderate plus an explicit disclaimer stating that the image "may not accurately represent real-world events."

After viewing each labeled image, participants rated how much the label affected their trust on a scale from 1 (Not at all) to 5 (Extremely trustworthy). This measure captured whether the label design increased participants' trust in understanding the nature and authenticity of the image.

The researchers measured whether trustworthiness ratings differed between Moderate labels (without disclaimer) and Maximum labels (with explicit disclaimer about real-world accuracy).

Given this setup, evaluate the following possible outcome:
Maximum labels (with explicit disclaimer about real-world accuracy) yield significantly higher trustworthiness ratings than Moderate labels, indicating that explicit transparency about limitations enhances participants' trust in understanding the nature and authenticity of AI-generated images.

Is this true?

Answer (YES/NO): NO